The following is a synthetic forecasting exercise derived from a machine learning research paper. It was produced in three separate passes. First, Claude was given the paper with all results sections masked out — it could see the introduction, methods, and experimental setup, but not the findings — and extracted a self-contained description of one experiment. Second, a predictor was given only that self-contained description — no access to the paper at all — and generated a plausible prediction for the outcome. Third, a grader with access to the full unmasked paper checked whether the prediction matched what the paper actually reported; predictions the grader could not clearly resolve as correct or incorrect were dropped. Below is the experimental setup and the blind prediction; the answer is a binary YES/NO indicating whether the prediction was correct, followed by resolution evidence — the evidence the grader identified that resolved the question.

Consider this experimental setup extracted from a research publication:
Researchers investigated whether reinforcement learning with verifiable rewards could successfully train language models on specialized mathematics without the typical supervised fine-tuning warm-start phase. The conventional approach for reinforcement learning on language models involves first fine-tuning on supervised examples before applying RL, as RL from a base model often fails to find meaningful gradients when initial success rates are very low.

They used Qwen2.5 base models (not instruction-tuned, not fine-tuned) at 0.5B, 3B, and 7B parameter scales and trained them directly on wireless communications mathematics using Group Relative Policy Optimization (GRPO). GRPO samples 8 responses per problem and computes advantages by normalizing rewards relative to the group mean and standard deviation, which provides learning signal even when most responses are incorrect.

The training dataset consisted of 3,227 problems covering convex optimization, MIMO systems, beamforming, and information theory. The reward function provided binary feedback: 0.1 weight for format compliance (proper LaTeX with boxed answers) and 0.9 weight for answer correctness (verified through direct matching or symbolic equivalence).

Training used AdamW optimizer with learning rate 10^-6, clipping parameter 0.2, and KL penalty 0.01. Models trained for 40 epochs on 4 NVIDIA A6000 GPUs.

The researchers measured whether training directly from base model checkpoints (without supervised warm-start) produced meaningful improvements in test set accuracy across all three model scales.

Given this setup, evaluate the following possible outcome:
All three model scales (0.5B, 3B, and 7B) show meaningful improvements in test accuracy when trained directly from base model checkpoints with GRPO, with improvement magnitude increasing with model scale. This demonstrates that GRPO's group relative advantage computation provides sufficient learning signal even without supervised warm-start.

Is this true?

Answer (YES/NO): NO